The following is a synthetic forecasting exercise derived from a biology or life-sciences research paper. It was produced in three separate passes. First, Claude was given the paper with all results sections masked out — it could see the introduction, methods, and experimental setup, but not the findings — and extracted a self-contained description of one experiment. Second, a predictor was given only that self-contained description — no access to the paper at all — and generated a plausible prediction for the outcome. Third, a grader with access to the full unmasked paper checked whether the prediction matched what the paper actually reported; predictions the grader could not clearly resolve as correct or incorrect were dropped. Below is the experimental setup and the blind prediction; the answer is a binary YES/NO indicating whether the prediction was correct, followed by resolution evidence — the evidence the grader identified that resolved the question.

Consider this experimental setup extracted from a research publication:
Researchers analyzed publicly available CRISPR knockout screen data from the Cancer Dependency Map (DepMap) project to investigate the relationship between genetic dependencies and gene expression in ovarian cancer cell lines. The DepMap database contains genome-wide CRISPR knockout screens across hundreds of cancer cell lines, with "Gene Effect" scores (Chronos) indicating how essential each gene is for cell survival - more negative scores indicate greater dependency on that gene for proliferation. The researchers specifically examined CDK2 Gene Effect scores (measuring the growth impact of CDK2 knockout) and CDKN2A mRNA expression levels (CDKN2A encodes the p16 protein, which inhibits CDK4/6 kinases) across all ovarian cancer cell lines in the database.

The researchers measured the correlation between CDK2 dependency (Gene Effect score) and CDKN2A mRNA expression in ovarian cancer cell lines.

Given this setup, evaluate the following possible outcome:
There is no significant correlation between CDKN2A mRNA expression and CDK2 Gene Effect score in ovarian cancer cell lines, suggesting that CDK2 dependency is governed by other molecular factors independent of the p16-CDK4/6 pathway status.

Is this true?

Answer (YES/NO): NO